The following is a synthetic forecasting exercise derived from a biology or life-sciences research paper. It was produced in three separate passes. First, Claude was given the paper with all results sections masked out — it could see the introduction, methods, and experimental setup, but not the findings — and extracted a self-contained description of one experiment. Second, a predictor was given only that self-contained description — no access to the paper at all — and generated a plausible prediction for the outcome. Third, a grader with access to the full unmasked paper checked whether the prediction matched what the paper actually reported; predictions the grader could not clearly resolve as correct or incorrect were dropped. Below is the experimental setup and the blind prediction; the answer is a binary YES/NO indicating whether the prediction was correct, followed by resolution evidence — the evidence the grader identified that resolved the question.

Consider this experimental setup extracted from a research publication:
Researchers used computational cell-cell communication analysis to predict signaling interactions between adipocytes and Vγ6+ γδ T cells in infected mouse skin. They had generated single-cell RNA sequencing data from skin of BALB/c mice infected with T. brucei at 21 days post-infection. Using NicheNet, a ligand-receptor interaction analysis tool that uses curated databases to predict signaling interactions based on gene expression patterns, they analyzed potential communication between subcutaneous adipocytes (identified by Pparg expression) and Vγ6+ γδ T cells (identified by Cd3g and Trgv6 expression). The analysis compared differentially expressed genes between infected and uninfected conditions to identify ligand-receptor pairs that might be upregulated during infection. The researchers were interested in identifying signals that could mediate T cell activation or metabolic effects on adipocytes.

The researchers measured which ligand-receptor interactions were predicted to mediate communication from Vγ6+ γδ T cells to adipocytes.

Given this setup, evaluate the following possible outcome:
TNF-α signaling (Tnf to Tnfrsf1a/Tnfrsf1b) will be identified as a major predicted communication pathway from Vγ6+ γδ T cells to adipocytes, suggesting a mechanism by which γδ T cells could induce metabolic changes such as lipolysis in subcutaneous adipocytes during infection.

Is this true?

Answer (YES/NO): NO